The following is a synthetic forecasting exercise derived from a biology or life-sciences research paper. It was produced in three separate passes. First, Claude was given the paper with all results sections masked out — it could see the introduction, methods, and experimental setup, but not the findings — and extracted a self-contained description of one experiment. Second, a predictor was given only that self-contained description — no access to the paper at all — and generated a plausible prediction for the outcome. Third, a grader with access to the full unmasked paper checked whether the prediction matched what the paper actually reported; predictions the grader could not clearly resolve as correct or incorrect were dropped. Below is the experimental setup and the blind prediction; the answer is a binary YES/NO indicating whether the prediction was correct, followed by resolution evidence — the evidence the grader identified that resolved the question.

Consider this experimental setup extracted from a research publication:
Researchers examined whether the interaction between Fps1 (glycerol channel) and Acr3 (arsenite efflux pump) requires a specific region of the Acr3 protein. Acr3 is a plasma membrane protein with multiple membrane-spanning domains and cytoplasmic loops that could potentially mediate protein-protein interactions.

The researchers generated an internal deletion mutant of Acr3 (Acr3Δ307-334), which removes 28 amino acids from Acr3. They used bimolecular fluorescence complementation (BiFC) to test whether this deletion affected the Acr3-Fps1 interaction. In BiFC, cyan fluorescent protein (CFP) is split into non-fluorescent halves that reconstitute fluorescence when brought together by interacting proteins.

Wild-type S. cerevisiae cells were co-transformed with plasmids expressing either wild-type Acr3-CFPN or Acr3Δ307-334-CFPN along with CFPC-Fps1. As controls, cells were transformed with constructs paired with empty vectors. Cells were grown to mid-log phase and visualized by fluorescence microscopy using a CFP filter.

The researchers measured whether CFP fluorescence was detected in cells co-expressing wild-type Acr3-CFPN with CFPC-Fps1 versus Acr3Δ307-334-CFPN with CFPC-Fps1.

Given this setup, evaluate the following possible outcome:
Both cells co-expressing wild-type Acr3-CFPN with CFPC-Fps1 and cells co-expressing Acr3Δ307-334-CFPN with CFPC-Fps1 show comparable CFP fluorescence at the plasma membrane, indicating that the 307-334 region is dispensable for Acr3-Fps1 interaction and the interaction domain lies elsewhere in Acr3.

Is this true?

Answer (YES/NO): YES